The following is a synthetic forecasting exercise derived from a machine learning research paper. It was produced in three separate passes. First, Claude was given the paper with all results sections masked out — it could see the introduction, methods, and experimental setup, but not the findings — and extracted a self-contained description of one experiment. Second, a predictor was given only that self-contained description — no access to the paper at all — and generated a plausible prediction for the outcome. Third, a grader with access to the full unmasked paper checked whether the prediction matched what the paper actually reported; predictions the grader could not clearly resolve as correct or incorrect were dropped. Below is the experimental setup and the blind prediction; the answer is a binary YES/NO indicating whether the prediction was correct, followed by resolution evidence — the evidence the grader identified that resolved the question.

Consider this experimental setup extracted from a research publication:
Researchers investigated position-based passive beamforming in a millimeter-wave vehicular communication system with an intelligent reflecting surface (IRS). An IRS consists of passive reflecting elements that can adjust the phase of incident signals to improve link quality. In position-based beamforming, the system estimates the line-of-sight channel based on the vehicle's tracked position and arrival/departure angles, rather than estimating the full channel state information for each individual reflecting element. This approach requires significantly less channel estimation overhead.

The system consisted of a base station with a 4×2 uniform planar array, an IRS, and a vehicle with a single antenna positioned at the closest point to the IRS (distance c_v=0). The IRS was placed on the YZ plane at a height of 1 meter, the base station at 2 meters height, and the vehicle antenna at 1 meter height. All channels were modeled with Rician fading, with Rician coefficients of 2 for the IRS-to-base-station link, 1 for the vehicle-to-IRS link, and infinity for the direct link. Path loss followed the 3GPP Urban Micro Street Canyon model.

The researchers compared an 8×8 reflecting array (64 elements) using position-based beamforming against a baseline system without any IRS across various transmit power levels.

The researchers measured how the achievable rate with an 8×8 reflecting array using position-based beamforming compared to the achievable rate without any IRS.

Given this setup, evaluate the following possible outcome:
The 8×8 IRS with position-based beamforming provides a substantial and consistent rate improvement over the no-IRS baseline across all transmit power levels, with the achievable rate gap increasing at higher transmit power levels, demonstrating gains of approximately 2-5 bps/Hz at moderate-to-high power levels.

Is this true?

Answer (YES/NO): NO